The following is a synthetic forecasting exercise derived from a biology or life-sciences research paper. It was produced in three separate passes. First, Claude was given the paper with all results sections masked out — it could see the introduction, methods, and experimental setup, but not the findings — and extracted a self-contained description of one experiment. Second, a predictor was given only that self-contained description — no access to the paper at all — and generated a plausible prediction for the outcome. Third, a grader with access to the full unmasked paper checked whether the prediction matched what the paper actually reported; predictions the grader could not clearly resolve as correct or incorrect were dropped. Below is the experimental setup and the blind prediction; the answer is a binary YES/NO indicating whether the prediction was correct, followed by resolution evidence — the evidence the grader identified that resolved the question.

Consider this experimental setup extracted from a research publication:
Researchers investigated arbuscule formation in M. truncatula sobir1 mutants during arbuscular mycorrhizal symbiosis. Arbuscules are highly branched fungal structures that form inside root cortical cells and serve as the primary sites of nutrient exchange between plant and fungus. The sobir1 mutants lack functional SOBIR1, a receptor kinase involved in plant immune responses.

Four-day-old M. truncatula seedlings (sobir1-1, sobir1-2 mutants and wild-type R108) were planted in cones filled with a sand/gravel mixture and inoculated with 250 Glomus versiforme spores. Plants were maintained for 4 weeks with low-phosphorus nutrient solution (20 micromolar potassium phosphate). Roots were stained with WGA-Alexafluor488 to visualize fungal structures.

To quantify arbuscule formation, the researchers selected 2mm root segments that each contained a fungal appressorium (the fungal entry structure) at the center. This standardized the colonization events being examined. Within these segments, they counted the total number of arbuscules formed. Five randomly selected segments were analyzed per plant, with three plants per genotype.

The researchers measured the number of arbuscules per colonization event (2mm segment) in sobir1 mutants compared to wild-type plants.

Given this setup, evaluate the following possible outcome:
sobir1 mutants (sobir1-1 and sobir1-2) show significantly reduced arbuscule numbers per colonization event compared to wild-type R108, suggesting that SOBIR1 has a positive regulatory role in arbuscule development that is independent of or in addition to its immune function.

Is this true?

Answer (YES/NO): NO